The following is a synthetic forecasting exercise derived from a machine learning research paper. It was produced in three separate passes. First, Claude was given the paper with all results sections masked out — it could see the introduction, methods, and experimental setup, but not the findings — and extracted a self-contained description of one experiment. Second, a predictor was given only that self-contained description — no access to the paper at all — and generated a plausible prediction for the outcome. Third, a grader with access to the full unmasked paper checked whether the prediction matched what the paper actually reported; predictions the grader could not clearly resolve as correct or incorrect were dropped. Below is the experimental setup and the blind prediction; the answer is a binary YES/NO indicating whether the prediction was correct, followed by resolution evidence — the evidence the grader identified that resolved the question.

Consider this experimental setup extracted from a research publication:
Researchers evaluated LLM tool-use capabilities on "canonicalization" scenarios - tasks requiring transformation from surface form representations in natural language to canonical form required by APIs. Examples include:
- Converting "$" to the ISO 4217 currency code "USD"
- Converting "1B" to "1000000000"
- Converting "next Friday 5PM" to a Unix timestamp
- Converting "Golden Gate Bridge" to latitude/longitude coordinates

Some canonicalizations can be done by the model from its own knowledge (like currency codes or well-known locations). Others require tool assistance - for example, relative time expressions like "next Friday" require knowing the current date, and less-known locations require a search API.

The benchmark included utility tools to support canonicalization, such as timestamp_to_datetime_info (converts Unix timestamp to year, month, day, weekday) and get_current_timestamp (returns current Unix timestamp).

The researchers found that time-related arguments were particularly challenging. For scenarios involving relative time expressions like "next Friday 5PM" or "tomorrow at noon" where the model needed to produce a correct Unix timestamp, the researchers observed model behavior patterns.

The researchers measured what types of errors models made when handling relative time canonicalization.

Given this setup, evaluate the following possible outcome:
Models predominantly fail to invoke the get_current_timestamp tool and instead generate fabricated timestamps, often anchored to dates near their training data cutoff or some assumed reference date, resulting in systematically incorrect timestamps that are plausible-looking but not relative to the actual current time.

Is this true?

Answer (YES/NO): NO